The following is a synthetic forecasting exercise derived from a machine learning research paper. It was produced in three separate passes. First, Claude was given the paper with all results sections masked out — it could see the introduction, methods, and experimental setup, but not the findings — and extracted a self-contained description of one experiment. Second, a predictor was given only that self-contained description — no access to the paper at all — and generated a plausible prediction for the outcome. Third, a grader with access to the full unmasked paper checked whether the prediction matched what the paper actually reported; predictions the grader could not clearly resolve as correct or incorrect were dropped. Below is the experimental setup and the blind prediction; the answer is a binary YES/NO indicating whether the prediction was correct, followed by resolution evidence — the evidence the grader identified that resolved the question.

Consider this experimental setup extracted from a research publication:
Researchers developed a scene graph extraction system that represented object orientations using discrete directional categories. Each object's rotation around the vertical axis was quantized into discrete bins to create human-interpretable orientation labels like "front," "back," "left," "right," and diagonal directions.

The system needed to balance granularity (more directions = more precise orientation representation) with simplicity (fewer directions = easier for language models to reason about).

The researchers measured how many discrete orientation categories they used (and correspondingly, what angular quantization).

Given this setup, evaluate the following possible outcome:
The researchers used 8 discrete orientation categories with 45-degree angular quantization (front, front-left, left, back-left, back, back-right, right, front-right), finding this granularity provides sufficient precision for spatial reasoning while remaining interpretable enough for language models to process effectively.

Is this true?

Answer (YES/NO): YES